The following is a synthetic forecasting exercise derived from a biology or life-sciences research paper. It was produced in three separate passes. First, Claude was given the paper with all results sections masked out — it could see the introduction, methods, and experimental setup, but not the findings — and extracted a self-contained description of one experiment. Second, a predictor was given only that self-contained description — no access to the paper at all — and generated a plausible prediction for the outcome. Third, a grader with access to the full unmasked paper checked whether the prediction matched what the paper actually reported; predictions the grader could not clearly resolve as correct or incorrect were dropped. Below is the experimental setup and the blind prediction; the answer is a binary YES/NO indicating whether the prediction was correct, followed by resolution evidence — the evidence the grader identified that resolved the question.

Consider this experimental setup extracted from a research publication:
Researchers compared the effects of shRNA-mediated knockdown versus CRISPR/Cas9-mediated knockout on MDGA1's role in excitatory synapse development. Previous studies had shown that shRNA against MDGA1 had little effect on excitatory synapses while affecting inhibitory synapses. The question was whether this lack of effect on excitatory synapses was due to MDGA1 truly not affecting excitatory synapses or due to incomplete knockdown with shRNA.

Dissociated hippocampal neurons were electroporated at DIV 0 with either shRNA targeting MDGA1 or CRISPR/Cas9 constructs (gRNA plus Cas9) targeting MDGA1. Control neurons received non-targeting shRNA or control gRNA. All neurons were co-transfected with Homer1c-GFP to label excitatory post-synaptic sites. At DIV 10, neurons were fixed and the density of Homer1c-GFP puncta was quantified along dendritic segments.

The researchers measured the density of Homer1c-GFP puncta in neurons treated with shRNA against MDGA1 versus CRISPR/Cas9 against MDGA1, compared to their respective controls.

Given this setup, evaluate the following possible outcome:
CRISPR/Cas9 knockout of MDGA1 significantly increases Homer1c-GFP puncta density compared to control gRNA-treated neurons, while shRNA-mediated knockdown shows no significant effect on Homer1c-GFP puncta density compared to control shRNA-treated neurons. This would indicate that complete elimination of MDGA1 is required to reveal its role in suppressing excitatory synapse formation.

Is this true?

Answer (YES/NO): YES